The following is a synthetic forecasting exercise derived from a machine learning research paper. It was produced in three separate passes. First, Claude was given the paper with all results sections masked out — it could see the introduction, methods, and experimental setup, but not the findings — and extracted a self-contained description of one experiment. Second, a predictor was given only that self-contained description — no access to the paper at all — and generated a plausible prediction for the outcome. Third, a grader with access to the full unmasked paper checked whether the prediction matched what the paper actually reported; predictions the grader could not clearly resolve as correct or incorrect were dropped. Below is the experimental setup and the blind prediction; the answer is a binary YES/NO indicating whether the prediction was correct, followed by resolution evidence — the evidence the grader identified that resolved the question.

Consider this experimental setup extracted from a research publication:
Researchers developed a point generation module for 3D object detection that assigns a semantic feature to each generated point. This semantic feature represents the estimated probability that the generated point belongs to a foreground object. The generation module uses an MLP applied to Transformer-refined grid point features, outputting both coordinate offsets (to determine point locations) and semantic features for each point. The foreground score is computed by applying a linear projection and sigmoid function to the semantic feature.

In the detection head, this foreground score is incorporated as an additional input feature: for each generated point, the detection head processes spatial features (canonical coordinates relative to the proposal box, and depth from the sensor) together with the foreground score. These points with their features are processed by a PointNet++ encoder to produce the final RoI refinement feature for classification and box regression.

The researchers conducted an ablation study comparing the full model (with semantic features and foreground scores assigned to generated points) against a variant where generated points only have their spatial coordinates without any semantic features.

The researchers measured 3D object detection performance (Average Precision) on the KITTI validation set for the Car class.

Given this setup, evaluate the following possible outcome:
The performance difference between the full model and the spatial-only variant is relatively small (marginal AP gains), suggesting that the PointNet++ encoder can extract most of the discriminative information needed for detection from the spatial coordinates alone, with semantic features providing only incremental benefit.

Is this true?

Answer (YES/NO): NO